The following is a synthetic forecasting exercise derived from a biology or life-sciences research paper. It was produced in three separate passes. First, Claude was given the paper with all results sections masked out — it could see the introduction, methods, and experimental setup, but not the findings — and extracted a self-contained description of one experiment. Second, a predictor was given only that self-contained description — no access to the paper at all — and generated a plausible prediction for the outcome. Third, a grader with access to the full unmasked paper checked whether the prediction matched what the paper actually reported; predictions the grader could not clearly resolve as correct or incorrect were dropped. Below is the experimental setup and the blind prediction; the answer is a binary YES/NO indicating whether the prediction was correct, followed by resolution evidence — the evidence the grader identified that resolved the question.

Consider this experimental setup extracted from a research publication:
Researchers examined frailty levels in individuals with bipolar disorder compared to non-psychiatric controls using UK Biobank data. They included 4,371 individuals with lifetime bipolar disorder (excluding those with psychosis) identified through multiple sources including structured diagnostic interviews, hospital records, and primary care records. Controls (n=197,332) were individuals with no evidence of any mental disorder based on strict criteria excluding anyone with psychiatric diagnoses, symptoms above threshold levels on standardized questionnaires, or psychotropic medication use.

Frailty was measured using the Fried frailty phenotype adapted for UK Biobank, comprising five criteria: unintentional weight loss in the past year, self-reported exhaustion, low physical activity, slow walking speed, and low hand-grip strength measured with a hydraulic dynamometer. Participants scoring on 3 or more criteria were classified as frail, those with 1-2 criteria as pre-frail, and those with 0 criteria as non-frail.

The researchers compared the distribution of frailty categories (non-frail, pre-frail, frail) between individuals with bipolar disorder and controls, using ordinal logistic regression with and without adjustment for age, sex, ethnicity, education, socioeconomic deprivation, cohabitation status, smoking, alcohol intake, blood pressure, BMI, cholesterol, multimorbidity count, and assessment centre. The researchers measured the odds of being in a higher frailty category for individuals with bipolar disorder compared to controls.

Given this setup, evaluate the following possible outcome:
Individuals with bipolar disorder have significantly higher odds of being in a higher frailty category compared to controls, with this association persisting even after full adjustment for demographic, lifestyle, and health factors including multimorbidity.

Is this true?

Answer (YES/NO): YES